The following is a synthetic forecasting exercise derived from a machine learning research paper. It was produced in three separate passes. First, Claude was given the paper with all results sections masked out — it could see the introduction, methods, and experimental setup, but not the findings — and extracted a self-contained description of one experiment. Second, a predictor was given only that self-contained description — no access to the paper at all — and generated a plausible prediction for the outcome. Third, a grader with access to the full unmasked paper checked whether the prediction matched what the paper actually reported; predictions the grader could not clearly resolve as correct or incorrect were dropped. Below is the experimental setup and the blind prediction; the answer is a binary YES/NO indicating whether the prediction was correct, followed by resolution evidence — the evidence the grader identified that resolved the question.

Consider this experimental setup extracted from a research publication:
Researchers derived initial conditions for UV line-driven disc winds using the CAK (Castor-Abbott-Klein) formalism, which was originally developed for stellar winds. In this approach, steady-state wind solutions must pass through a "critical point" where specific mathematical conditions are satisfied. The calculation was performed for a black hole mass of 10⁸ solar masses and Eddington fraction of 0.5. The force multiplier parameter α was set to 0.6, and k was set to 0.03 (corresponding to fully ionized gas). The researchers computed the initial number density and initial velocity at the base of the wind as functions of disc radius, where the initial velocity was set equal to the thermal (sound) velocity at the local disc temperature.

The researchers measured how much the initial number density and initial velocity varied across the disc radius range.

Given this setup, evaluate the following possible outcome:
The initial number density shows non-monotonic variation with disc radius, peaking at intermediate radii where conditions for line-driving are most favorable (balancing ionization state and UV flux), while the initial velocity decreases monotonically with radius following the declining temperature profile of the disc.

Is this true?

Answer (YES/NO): NO